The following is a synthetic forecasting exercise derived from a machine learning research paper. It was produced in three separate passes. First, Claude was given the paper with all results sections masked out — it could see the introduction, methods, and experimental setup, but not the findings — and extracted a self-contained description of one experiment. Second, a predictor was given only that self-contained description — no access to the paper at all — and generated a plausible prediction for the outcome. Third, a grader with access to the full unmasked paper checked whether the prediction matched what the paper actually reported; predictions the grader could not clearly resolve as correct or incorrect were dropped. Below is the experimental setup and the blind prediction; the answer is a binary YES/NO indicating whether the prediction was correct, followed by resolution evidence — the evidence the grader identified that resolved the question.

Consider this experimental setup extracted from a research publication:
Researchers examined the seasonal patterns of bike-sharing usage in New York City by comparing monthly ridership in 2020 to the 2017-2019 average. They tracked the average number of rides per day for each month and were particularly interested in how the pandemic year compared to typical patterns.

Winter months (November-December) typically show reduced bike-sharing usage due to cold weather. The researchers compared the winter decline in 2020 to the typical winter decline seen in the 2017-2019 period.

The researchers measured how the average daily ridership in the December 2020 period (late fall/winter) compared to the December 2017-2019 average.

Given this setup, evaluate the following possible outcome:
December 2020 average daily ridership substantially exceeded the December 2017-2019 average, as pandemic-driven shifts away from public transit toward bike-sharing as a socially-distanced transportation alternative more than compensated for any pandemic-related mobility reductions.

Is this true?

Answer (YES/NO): YES